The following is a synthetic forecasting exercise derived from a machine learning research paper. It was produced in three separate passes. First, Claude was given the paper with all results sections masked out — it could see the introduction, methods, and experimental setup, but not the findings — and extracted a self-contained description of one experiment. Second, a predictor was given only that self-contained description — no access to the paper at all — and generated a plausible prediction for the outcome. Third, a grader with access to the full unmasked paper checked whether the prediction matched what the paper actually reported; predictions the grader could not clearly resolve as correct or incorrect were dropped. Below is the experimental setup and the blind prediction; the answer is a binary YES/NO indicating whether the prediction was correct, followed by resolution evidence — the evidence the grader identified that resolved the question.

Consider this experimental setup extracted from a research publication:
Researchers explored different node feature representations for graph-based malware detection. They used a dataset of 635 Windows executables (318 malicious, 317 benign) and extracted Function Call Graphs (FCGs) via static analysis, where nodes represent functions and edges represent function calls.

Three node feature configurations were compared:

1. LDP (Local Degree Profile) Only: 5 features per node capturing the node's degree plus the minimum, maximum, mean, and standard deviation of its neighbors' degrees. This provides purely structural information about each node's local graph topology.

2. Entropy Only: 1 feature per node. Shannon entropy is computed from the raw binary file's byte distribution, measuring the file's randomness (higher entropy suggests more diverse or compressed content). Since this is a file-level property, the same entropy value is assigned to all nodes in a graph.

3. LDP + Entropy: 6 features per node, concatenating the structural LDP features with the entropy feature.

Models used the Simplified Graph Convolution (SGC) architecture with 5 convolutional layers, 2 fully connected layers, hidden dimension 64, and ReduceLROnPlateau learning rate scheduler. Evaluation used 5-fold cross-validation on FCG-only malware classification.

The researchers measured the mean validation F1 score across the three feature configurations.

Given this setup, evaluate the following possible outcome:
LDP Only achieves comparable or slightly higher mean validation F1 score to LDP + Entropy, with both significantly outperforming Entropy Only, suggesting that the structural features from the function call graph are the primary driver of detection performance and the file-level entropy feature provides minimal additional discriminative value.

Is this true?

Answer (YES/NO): NO